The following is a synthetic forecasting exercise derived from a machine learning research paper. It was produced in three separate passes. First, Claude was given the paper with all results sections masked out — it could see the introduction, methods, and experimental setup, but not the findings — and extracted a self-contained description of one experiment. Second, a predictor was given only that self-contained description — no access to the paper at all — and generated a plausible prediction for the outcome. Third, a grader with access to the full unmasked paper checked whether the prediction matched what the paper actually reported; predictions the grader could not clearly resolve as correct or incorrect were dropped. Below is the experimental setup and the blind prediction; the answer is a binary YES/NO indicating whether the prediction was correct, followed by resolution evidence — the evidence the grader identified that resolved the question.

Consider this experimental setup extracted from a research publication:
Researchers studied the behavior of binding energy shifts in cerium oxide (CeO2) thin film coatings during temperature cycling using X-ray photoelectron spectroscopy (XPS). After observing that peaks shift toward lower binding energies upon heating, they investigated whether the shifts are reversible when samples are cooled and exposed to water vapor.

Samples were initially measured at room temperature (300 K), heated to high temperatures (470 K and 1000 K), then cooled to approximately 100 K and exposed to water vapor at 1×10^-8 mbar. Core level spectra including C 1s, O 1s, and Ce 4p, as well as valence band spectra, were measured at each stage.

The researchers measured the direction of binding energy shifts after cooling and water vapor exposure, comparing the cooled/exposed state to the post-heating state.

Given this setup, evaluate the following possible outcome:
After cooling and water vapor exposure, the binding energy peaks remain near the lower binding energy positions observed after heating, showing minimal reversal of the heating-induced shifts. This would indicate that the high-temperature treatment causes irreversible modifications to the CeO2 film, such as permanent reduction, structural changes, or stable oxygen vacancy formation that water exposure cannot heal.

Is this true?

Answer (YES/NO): NO